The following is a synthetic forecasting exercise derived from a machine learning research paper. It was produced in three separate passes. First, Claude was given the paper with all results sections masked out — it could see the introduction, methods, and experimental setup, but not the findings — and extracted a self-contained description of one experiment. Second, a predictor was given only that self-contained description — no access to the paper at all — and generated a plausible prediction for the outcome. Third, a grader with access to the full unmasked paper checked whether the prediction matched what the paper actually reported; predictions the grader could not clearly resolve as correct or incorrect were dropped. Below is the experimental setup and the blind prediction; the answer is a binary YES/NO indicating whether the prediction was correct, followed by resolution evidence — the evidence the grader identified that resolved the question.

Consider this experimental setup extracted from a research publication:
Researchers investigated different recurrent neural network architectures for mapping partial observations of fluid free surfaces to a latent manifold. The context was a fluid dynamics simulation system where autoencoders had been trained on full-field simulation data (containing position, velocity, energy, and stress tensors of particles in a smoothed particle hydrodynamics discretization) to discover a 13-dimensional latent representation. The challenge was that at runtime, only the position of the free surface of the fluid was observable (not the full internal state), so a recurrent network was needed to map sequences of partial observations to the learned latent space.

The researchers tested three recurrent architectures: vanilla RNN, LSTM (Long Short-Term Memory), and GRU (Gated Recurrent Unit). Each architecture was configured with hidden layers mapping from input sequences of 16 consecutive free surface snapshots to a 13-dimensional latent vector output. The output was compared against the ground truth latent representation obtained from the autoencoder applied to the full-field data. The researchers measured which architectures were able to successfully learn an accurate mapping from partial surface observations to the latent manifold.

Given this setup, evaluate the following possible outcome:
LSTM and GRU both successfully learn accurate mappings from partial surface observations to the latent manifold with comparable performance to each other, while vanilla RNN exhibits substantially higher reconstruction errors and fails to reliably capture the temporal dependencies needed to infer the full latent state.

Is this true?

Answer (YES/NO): YES